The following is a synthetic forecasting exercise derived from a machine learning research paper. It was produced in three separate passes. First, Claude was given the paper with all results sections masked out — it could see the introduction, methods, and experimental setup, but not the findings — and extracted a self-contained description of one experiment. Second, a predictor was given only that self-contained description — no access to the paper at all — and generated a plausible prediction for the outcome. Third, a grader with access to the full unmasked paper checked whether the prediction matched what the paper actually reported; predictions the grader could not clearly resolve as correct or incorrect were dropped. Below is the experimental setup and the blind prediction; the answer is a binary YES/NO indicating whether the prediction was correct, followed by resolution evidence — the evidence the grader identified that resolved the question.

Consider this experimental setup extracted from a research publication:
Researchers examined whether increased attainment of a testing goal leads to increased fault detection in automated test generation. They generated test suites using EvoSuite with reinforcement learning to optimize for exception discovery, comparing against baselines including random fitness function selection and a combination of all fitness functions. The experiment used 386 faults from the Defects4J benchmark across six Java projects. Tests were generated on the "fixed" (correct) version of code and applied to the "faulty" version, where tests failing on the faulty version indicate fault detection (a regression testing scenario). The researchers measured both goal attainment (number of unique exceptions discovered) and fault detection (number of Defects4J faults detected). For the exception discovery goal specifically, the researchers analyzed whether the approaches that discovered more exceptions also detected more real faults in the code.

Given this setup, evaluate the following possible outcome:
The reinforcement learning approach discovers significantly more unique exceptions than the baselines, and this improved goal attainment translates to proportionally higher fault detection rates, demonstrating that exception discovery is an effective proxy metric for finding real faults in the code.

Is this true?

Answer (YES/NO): NO